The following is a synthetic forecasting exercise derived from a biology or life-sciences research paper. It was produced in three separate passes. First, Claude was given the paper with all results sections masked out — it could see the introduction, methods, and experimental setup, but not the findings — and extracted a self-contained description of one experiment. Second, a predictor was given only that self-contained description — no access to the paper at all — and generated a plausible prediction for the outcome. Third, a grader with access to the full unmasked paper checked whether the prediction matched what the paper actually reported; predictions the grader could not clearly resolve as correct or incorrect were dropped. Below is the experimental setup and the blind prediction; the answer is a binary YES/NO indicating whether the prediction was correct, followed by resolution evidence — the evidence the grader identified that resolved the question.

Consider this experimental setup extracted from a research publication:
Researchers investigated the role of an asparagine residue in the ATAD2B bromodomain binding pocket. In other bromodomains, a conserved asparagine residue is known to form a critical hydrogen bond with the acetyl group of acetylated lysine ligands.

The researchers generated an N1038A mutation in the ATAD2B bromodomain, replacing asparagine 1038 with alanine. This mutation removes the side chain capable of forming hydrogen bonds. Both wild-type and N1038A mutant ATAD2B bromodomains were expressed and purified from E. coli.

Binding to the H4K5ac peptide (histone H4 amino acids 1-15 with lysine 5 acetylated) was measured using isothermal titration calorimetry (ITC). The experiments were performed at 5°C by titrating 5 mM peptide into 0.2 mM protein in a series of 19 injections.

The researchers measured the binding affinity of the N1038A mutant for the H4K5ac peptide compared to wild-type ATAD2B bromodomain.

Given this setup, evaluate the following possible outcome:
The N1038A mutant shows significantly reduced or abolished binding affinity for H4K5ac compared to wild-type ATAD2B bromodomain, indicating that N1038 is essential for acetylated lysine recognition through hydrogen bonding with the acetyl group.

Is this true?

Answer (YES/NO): NO